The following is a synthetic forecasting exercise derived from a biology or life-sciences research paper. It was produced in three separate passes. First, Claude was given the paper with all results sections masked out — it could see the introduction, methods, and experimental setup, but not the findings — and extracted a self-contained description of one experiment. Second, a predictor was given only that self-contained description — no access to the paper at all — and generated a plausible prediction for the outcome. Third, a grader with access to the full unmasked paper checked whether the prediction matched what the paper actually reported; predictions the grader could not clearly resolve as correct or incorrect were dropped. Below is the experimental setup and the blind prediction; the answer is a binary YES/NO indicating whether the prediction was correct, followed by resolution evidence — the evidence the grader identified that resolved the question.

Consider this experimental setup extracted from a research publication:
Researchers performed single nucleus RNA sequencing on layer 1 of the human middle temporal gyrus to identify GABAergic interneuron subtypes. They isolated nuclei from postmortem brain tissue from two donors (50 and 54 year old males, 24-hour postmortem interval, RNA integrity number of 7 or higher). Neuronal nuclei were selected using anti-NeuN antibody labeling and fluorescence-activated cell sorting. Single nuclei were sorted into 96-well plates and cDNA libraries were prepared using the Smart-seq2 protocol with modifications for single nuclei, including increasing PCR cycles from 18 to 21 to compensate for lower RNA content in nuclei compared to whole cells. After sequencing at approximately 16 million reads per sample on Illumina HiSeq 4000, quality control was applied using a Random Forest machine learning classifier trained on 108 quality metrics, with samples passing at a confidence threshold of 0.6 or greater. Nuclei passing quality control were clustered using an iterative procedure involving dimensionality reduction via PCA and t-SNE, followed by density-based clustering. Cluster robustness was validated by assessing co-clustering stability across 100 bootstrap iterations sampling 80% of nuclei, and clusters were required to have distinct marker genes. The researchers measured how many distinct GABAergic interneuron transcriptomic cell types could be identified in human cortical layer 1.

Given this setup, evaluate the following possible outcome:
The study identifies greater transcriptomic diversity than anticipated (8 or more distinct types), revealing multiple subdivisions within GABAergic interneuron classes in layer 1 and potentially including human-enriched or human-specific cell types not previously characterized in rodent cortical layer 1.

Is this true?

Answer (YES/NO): YES